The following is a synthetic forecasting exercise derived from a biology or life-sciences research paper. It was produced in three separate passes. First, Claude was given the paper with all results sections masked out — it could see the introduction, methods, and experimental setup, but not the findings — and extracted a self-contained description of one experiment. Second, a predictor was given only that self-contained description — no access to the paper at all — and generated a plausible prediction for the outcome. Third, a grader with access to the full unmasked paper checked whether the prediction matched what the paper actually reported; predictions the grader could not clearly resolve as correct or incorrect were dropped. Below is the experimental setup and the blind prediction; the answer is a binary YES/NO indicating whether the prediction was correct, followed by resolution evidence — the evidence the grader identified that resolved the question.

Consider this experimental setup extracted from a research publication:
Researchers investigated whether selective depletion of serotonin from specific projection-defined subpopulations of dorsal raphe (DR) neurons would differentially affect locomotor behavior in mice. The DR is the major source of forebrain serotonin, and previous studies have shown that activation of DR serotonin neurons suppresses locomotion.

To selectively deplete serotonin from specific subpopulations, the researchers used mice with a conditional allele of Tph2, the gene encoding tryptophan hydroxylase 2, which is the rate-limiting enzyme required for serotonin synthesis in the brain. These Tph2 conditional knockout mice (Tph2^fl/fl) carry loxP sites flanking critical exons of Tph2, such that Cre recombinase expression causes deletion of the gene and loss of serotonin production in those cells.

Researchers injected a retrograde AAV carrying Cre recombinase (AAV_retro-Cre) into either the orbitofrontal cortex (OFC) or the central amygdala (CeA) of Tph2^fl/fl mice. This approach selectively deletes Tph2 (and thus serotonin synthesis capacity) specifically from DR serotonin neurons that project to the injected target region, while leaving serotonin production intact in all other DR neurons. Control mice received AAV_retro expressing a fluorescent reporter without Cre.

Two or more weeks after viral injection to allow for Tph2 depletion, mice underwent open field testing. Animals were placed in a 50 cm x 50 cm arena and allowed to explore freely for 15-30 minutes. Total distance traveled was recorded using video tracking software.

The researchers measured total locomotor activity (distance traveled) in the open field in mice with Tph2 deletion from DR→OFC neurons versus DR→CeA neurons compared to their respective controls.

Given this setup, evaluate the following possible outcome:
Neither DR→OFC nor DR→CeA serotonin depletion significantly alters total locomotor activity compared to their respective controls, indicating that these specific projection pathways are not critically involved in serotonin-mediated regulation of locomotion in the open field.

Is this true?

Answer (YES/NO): NO